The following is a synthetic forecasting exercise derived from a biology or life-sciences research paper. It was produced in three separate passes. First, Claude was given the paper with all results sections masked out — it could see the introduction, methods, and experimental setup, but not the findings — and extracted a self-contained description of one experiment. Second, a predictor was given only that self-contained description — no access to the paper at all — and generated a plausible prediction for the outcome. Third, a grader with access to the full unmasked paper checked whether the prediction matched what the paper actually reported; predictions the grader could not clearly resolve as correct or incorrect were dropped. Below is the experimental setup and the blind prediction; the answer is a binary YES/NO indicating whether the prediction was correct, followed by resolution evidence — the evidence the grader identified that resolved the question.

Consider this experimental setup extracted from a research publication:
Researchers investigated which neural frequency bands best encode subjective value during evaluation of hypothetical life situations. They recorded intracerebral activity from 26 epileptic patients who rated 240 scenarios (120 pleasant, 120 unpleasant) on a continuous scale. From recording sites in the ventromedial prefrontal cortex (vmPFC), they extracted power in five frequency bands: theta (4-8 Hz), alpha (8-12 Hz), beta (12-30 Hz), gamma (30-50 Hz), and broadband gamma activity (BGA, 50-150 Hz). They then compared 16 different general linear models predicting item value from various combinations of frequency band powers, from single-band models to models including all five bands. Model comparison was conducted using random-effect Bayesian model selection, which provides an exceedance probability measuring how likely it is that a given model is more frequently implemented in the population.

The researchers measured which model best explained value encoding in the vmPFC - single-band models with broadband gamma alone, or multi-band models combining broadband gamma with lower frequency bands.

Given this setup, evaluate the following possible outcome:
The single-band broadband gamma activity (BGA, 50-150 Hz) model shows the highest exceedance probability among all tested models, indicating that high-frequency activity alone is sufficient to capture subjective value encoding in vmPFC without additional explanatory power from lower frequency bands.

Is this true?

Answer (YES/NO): YES